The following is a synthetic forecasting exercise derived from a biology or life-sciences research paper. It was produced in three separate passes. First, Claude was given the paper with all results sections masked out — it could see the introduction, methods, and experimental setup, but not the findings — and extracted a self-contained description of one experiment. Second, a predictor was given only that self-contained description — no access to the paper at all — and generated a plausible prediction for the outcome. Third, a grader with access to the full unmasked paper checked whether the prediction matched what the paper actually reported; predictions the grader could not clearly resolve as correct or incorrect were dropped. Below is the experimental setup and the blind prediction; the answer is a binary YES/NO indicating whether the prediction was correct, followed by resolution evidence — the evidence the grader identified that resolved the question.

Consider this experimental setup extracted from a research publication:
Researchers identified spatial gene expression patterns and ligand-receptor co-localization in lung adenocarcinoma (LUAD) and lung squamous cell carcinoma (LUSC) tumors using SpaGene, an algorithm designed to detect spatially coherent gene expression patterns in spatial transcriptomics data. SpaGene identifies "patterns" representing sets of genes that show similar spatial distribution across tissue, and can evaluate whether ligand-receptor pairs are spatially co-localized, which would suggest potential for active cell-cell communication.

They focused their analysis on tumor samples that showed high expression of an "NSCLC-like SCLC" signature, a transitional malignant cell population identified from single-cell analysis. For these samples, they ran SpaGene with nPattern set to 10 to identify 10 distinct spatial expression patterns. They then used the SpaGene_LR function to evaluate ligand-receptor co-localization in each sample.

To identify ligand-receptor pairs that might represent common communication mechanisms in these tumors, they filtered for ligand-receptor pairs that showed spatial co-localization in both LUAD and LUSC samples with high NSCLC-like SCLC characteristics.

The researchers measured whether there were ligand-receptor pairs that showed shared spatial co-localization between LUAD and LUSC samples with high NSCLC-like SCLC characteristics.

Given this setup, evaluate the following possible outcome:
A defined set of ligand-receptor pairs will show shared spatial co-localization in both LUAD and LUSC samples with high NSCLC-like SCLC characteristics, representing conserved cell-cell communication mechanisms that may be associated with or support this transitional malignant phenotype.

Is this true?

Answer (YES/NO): YES